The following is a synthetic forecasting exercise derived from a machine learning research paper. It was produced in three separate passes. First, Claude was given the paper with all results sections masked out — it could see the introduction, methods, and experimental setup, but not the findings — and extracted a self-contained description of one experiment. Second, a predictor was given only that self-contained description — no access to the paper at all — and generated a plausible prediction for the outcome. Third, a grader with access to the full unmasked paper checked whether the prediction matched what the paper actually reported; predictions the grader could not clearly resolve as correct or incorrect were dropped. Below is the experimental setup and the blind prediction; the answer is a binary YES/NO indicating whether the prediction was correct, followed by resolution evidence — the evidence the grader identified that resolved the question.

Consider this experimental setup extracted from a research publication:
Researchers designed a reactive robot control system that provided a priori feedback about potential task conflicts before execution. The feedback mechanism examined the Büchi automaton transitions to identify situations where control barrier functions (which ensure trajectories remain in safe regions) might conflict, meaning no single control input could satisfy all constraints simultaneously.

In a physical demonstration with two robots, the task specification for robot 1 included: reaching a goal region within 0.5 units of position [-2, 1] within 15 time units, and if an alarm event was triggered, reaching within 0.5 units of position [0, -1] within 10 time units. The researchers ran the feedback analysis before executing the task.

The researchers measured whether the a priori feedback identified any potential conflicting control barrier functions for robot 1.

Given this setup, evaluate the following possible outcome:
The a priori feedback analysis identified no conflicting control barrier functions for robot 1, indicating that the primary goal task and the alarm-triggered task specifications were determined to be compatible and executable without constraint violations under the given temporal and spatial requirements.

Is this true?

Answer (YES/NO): NO